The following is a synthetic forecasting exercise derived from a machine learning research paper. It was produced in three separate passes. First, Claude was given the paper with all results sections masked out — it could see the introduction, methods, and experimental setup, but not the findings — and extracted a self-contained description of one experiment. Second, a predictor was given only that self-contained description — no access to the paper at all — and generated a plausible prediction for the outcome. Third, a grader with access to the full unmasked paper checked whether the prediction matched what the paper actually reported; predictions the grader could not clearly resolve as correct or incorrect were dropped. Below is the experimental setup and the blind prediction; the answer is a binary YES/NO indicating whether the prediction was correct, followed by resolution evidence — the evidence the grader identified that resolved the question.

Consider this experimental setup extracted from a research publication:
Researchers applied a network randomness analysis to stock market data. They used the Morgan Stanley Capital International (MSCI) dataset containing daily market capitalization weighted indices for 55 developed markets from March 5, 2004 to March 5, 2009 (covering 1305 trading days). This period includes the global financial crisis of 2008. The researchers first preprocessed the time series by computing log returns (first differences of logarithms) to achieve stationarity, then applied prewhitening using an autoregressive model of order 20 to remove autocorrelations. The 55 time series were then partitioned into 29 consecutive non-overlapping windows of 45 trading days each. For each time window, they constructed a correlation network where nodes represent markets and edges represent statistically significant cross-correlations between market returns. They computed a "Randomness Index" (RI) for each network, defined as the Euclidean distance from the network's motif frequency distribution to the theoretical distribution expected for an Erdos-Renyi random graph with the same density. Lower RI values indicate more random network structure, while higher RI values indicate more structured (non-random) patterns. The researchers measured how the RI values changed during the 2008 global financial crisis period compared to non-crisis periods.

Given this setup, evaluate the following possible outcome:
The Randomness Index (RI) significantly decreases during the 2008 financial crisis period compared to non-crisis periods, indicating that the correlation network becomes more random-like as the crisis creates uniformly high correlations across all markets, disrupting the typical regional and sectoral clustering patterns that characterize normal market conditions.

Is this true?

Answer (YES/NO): NO